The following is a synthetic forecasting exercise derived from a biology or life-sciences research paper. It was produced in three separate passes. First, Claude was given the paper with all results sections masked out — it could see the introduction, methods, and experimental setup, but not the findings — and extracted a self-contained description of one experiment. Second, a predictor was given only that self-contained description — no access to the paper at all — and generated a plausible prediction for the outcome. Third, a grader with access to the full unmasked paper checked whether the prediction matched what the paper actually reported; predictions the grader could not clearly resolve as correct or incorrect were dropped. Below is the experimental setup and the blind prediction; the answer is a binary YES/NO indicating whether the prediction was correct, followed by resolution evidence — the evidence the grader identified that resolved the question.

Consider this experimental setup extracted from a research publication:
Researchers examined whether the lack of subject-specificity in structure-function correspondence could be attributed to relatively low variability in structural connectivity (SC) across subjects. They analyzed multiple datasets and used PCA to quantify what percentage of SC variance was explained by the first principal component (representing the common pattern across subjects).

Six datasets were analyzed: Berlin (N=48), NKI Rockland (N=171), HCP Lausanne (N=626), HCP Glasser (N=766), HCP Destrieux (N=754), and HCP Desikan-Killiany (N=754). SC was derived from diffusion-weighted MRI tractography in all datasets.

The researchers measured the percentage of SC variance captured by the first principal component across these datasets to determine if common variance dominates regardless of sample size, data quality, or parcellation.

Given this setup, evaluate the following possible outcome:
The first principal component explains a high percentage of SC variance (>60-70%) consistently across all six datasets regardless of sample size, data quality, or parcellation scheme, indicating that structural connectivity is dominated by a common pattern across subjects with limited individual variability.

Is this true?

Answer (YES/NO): YES